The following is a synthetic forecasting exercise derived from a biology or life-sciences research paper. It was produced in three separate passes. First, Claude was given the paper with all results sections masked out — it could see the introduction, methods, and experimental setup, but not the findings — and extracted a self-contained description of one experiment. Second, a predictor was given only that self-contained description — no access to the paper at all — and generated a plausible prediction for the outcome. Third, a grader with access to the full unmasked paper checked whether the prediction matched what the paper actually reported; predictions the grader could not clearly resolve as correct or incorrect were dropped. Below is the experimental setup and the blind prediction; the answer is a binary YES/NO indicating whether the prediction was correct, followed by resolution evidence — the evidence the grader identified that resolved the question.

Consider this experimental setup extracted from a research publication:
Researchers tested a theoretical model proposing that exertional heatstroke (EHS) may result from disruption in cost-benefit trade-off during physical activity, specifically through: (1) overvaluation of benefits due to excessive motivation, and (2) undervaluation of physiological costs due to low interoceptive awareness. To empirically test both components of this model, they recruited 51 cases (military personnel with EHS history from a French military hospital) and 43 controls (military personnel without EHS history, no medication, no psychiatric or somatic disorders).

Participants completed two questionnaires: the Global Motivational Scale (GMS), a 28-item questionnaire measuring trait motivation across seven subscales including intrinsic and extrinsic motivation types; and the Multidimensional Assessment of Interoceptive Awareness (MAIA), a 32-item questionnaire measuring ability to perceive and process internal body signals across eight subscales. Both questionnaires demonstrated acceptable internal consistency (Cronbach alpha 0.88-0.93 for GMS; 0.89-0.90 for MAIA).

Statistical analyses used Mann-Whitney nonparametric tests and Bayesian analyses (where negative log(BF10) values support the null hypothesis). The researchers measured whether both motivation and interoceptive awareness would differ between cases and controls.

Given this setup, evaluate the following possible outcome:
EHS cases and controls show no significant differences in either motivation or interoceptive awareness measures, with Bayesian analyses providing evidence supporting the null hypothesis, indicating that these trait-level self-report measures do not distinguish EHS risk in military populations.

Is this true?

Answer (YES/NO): NO